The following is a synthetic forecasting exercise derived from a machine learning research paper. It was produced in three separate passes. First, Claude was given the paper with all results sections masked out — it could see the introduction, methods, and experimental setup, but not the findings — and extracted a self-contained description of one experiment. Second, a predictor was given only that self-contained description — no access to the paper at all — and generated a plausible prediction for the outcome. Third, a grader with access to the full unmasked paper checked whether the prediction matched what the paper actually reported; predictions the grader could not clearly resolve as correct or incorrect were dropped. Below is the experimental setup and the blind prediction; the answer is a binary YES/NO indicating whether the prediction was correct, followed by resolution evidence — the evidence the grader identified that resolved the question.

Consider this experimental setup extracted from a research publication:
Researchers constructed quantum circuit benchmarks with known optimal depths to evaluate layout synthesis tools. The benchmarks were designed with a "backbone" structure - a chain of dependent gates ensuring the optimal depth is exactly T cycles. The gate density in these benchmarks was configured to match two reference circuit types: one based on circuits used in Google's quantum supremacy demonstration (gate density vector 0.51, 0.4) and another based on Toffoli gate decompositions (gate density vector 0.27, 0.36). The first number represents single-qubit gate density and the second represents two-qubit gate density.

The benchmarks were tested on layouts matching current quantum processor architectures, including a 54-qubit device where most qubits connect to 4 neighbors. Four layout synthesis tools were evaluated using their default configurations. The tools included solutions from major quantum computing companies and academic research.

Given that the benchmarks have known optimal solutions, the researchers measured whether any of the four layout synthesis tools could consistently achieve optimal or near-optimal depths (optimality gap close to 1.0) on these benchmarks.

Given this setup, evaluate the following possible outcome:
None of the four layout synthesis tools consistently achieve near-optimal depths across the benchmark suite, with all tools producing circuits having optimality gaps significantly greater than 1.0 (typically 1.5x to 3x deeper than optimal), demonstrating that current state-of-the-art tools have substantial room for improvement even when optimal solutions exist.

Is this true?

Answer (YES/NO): NO